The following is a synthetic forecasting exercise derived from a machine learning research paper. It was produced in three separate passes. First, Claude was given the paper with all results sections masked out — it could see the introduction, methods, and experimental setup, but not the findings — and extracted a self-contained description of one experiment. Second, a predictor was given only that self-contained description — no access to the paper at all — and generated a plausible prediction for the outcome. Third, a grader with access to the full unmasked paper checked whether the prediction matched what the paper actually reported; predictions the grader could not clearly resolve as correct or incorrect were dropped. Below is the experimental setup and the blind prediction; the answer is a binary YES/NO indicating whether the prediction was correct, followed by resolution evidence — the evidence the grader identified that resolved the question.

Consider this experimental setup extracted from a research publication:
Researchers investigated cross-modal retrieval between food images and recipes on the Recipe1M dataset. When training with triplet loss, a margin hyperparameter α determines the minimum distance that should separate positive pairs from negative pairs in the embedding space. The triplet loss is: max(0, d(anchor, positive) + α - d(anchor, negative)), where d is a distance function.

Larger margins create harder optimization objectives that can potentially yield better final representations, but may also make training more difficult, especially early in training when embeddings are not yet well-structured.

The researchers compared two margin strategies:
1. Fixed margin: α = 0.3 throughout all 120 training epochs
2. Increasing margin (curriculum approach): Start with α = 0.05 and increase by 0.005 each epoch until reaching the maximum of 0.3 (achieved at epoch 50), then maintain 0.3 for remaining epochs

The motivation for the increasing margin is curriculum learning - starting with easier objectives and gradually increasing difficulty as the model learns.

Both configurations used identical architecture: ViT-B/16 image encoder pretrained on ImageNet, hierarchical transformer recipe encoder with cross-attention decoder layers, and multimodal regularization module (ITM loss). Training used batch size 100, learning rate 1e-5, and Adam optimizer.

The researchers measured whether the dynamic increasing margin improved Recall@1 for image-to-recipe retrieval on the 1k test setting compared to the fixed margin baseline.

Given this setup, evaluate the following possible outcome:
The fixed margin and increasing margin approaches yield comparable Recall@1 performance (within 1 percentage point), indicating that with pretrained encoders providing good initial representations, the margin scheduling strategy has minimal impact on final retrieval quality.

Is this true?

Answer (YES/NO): NO